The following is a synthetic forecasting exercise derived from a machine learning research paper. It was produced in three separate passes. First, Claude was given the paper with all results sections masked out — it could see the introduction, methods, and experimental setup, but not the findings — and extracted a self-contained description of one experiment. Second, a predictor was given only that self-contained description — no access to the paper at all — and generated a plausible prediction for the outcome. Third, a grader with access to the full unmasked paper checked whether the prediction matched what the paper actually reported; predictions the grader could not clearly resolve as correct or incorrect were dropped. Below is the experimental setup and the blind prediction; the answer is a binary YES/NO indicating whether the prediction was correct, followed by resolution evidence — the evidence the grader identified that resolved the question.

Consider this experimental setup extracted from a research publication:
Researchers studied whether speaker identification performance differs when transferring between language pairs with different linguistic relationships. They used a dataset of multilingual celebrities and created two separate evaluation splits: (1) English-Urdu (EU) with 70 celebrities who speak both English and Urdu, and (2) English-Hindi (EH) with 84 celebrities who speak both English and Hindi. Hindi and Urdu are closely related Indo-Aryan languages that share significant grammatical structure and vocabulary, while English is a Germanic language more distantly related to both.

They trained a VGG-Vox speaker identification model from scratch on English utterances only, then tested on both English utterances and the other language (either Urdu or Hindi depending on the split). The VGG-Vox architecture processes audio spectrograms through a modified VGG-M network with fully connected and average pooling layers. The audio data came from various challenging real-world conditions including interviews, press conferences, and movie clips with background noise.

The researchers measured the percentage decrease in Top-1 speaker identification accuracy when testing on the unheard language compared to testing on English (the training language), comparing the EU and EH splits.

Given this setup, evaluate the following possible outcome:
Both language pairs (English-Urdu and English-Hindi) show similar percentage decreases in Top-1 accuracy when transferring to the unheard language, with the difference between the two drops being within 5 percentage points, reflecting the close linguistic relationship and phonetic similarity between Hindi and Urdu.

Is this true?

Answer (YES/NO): NO